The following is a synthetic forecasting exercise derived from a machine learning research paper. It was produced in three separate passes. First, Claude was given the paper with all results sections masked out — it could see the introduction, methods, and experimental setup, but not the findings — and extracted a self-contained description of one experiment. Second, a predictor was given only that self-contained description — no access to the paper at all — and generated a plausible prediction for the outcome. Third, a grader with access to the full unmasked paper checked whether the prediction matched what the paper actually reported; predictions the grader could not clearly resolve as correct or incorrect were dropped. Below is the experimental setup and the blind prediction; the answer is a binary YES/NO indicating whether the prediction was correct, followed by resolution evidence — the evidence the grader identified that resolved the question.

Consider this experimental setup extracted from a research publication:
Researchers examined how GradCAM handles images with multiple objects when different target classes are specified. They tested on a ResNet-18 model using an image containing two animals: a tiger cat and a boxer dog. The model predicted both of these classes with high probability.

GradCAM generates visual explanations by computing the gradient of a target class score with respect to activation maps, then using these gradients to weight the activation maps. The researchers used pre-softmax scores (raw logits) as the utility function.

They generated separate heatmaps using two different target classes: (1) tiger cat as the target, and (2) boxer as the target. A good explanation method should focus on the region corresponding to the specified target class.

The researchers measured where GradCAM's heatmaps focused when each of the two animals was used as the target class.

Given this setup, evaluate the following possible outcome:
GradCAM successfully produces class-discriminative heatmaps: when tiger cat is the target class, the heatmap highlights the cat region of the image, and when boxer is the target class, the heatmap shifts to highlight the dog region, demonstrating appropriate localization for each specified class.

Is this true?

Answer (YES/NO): NO